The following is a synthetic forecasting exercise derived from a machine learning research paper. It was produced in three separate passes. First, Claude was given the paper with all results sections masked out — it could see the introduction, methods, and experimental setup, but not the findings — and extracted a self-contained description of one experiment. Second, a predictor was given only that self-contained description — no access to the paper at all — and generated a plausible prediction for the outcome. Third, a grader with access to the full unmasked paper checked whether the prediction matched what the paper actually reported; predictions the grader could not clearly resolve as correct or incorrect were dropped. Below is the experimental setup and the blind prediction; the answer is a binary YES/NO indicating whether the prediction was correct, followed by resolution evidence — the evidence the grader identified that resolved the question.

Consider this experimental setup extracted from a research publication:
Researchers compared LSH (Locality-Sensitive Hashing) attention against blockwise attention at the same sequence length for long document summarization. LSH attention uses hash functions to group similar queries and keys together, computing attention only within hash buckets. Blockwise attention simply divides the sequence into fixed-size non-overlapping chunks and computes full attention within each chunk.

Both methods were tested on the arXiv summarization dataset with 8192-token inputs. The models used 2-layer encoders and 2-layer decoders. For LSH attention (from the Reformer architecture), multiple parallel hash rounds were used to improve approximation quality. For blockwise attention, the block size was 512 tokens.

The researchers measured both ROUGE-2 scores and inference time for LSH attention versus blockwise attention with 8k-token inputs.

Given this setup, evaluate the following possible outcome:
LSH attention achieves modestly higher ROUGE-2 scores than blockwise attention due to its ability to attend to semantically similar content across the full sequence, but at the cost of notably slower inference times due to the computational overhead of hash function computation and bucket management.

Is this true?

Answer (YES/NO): NO